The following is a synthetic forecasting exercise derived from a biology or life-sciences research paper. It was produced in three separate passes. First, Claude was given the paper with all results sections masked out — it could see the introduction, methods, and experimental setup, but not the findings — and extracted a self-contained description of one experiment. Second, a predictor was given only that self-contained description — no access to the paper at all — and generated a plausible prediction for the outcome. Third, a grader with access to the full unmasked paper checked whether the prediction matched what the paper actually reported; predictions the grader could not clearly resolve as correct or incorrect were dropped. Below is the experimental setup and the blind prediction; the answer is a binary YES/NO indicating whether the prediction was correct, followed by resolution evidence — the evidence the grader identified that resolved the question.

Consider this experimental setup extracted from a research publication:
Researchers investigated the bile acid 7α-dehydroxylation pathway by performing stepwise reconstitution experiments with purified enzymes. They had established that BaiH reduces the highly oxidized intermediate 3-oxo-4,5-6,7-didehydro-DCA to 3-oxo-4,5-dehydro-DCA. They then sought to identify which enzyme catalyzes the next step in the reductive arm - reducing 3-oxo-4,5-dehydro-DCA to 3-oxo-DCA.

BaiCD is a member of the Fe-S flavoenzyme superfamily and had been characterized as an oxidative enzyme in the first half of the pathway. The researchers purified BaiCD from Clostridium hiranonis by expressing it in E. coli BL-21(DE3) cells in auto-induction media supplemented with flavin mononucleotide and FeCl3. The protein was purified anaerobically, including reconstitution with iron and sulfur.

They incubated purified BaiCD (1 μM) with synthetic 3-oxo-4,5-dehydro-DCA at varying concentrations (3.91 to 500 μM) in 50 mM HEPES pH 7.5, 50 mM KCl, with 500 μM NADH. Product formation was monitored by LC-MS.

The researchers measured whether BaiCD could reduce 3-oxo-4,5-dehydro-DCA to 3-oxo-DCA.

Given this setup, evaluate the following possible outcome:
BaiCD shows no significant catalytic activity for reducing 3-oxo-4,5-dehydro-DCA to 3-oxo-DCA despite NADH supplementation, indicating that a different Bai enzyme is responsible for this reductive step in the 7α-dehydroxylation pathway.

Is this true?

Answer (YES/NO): NO